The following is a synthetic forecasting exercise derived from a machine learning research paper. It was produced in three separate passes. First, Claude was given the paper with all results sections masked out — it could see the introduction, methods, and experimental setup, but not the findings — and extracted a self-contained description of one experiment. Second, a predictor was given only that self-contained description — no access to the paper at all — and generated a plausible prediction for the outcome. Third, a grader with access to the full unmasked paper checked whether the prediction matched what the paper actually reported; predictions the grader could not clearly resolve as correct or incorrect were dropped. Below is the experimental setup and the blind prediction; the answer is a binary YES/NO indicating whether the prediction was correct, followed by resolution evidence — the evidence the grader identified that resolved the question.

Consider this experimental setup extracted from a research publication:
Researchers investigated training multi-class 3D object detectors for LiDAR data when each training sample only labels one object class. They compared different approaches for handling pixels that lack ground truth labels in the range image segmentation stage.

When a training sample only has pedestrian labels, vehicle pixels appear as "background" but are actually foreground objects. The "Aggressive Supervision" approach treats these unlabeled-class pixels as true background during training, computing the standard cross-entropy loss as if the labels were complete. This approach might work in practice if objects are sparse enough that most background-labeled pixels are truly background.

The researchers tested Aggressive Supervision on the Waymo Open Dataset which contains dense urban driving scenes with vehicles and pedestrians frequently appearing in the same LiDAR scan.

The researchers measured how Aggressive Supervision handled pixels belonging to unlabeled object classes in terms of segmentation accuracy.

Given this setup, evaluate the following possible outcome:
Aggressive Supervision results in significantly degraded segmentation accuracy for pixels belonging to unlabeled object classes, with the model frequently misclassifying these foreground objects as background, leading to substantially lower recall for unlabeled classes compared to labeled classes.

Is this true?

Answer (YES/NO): YES